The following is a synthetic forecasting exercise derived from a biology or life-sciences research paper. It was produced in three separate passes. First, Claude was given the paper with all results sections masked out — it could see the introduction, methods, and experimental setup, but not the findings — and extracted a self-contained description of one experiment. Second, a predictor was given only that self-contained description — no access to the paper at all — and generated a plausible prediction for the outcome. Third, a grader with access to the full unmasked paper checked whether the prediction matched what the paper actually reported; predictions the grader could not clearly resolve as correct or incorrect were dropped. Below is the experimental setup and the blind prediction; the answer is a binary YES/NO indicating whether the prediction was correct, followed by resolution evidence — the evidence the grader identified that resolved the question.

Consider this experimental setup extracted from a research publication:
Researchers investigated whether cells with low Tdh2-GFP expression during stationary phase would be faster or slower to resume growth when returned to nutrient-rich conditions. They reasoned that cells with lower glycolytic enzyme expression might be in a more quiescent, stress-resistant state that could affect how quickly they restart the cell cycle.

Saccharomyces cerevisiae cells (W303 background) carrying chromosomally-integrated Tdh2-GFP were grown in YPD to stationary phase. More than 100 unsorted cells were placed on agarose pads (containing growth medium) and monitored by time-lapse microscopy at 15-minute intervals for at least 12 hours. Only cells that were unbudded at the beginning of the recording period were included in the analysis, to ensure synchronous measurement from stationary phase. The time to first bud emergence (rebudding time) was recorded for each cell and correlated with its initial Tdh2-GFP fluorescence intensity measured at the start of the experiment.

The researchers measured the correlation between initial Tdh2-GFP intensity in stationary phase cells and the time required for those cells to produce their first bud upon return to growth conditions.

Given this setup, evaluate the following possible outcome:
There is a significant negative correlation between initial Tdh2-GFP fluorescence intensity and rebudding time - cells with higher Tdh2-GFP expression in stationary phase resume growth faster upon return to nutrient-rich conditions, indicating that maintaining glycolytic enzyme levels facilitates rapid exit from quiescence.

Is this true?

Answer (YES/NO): YES